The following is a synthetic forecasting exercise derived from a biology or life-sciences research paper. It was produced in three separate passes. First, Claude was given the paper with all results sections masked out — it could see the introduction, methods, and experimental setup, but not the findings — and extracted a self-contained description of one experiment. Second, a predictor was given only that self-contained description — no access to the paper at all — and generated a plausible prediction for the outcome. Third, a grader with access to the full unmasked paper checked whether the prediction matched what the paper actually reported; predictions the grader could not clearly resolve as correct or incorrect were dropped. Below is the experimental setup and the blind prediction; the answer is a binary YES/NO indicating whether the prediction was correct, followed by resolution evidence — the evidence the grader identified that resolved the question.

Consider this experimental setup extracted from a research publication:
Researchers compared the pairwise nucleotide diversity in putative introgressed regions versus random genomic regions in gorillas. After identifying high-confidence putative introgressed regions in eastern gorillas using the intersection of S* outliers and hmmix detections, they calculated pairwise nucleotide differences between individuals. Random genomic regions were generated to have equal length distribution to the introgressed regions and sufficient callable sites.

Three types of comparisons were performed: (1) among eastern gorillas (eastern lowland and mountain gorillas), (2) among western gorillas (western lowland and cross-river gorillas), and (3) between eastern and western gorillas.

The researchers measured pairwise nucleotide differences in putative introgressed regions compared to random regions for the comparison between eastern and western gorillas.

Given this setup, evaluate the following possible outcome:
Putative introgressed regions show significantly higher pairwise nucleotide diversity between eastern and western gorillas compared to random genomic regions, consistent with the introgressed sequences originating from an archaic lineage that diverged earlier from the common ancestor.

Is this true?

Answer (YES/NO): YES